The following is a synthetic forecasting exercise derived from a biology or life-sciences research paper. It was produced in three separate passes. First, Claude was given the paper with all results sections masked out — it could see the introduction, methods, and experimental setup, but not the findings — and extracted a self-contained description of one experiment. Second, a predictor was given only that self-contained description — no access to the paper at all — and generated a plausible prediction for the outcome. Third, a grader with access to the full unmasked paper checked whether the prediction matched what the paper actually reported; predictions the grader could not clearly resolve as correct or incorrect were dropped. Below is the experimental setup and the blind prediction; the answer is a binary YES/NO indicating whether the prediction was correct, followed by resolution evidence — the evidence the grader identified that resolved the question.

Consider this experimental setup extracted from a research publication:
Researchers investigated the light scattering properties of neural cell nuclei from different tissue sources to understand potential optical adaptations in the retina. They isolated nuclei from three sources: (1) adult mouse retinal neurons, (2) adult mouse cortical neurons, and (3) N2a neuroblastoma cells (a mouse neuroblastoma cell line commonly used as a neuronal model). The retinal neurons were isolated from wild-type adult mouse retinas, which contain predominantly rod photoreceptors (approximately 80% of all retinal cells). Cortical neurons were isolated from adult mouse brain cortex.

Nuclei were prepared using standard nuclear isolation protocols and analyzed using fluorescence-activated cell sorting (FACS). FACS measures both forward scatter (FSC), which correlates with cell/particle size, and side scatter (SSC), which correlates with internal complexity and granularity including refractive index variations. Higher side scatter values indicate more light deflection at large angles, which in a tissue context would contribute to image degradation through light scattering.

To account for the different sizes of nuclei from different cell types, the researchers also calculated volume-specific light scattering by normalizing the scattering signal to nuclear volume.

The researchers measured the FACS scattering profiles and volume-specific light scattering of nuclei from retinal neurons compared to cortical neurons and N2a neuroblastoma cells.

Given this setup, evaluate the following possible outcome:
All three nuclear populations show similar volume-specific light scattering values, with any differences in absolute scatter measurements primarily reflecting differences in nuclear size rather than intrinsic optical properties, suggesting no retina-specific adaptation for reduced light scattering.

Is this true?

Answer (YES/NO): NO